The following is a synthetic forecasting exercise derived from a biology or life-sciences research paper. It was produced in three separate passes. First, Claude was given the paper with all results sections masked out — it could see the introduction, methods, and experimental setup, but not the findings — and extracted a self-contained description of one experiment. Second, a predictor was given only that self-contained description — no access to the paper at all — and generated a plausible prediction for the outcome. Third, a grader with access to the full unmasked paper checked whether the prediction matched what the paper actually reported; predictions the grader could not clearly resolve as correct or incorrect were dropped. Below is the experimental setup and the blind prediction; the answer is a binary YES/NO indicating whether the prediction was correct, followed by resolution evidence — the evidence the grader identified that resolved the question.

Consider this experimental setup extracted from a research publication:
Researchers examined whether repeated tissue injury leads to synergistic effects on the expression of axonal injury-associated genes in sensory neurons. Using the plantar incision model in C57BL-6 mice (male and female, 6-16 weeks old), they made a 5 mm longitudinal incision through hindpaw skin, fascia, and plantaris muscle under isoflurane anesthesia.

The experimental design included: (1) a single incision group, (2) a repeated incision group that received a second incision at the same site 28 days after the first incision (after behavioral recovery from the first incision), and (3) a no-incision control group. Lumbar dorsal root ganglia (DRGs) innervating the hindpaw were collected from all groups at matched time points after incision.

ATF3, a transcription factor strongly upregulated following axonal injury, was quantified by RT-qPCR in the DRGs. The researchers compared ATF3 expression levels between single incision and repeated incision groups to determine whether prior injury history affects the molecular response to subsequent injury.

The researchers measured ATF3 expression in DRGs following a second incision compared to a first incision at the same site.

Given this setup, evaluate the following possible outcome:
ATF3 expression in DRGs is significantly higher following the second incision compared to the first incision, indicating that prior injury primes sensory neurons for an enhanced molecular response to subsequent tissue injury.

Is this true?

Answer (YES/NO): YES